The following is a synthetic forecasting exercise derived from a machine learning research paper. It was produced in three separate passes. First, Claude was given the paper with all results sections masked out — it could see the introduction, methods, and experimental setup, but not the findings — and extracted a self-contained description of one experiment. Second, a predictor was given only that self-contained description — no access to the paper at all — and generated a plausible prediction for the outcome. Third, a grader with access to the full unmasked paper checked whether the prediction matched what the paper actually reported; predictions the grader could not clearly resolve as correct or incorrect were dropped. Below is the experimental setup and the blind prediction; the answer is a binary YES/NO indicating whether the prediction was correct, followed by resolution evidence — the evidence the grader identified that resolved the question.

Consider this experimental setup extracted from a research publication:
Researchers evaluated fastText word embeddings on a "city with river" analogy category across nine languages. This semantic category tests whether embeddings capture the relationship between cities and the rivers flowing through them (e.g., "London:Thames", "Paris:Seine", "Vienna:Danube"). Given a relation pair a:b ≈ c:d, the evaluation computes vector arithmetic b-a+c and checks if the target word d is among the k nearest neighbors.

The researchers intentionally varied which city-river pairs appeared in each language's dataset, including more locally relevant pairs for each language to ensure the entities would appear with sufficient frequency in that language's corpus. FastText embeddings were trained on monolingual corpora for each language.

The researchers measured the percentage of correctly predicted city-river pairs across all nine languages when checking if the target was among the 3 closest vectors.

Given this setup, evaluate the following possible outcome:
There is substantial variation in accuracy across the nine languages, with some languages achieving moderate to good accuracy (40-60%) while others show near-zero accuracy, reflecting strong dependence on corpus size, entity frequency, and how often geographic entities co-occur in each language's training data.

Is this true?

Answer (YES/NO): YES